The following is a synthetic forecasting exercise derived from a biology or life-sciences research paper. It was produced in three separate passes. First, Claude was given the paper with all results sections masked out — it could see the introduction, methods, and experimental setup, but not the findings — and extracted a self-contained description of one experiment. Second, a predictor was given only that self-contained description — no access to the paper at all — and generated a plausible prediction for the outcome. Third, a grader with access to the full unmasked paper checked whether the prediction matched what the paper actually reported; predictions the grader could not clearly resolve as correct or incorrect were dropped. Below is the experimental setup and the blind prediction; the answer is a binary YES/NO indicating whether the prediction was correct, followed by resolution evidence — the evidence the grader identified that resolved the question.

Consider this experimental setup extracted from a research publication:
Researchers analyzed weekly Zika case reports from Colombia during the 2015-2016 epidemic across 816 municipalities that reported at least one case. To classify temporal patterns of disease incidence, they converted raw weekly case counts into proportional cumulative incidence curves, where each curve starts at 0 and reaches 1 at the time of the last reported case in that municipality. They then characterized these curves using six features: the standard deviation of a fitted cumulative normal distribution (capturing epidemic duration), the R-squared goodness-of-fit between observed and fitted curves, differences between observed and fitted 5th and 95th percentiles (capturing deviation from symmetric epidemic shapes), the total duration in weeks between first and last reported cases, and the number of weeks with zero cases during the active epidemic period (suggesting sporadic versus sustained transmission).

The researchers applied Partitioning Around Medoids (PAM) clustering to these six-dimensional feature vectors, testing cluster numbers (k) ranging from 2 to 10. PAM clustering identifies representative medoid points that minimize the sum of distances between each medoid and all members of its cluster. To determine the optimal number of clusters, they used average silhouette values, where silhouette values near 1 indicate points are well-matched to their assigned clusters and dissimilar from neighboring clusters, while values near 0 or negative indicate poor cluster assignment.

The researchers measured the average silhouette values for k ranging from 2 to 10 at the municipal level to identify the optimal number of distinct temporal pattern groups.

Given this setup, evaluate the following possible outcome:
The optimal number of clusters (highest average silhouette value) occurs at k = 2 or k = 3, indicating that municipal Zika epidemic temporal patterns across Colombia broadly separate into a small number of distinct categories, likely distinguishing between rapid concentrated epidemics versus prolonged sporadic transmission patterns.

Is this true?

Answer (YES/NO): YES